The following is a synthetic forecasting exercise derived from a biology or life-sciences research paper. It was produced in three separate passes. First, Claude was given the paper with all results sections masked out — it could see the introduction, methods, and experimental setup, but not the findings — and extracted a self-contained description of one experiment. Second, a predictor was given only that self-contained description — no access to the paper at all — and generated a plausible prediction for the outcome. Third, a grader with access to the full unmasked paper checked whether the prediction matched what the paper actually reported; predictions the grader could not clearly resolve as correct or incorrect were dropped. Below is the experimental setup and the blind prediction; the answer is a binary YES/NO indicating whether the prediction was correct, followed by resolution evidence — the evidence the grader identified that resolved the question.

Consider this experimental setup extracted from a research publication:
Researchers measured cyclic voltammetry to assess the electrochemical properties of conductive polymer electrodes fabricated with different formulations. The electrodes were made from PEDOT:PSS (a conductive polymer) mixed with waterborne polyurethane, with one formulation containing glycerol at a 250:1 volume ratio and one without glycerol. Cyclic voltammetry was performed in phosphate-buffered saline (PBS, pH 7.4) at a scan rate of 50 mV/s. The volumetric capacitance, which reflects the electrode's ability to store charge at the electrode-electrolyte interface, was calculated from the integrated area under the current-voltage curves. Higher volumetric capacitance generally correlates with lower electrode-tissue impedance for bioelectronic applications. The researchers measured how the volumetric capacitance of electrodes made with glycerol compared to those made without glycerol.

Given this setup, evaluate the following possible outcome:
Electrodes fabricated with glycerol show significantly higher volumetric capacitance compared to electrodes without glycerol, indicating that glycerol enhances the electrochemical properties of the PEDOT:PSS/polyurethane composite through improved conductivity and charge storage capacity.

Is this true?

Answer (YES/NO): YES